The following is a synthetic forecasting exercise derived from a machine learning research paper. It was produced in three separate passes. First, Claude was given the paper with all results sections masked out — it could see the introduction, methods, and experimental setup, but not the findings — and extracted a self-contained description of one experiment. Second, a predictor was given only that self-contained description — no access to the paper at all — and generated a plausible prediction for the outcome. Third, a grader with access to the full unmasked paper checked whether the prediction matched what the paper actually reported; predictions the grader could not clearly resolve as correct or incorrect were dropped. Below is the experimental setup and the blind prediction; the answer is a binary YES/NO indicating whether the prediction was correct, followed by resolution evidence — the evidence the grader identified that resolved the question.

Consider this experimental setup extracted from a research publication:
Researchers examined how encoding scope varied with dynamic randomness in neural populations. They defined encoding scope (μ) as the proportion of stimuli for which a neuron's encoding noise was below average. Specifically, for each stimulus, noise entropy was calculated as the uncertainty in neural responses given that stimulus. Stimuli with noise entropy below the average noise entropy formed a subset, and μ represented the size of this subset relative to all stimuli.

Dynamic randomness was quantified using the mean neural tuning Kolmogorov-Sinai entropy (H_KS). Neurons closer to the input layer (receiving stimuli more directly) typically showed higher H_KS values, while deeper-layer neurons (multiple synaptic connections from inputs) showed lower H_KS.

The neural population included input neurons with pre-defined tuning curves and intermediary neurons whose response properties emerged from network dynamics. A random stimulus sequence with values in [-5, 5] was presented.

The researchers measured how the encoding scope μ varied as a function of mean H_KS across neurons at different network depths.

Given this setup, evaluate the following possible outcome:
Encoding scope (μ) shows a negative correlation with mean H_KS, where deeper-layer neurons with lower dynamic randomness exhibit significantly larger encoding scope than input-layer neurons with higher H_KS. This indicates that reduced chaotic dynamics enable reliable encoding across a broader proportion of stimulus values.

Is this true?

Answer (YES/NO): YES